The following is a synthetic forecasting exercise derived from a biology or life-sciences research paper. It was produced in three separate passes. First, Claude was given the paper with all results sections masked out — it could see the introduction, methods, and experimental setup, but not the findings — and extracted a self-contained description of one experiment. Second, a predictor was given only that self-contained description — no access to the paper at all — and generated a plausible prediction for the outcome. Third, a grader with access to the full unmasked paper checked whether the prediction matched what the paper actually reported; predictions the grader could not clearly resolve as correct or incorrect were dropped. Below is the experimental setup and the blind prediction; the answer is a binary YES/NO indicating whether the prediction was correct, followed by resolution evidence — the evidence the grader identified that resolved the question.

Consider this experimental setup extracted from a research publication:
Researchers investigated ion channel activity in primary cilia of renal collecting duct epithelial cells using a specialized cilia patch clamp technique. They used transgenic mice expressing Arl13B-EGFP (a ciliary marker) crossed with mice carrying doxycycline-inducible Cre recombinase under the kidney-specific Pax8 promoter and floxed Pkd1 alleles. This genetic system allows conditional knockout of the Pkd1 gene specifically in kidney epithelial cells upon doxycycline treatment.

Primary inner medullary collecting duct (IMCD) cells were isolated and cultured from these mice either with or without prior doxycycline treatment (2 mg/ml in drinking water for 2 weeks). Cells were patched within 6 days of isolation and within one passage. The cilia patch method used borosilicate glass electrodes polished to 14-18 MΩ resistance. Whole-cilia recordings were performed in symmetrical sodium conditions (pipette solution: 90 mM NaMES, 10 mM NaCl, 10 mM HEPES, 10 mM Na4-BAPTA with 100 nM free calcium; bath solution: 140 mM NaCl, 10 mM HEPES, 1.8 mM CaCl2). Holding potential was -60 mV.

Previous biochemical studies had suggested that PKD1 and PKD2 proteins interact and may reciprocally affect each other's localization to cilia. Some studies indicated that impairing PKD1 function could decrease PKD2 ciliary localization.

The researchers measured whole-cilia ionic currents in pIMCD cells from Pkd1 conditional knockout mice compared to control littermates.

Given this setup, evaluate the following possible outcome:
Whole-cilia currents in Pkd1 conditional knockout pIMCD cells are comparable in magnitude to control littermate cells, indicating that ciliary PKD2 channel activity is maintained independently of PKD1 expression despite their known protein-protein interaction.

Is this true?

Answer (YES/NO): YES